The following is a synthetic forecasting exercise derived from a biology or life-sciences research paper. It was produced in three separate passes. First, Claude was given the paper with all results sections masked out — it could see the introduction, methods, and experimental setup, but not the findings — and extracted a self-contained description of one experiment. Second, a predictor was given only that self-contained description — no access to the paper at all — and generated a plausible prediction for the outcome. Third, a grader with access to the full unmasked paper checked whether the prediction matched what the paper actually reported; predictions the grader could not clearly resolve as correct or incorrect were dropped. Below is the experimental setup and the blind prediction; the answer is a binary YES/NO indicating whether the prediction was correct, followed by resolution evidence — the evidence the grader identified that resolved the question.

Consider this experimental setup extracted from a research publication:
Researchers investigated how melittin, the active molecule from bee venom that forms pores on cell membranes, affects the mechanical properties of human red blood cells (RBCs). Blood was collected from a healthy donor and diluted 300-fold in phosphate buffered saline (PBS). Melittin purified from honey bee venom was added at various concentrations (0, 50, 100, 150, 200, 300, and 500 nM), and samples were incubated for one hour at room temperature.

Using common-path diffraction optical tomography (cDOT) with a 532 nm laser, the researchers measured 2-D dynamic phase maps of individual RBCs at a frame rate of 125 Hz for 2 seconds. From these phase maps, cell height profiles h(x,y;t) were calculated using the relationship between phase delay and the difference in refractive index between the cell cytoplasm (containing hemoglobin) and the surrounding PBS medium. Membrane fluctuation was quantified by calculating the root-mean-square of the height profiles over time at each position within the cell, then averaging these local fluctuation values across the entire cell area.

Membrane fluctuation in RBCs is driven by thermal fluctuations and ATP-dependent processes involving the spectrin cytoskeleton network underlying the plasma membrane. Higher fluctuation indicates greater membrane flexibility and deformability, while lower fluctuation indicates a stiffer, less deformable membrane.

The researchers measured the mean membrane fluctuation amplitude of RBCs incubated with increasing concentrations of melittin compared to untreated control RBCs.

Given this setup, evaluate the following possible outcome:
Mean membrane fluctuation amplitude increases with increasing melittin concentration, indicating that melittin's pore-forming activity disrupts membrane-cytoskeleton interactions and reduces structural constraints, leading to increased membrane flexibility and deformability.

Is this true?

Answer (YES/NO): NO